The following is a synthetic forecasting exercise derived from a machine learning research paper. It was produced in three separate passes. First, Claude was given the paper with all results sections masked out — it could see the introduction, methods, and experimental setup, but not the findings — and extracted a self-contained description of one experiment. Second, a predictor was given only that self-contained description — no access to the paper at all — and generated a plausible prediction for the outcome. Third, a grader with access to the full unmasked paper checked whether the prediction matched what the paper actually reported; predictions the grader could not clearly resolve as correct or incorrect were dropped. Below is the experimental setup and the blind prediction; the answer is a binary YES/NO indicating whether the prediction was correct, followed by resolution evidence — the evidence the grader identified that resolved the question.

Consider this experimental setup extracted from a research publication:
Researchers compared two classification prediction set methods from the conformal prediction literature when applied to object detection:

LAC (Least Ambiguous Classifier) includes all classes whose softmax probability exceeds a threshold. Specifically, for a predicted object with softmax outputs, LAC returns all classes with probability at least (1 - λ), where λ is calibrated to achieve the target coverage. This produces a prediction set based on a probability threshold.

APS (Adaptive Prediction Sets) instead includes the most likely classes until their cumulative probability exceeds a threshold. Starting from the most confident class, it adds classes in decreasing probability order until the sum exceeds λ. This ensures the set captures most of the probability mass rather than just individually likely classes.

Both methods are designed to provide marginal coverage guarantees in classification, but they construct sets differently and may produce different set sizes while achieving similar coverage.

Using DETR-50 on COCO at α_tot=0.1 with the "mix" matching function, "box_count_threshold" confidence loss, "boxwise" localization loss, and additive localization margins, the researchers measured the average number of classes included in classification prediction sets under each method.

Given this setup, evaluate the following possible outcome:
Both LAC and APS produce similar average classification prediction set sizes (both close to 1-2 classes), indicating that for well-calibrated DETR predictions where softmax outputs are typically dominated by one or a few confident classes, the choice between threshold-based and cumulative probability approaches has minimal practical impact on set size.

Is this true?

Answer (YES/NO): NO